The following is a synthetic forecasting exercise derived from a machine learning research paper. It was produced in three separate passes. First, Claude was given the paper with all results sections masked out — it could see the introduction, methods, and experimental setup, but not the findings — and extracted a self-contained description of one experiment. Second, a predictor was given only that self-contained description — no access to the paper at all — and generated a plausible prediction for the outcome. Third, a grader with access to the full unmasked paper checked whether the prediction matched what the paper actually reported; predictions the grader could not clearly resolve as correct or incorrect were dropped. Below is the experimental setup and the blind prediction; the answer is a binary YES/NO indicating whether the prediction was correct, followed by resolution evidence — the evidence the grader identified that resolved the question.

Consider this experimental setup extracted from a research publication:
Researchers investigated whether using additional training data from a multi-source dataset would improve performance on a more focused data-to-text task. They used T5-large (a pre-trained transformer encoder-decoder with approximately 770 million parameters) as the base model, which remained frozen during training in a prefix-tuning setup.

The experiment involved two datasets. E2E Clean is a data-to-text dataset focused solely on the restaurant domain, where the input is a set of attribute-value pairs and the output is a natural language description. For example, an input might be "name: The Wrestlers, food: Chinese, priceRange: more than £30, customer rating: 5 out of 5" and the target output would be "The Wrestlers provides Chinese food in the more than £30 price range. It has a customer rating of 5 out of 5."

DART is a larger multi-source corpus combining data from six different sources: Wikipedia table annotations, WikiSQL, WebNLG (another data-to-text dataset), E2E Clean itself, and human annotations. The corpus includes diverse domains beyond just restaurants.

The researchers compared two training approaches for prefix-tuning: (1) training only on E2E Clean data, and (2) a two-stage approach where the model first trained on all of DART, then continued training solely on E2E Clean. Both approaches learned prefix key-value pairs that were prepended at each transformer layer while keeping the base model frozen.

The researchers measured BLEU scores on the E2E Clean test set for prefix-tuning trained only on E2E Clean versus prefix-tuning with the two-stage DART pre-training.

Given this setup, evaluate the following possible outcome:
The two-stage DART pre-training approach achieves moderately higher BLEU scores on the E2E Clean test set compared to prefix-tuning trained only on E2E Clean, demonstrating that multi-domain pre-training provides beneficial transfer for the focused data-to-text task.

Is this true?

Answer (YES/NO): NO